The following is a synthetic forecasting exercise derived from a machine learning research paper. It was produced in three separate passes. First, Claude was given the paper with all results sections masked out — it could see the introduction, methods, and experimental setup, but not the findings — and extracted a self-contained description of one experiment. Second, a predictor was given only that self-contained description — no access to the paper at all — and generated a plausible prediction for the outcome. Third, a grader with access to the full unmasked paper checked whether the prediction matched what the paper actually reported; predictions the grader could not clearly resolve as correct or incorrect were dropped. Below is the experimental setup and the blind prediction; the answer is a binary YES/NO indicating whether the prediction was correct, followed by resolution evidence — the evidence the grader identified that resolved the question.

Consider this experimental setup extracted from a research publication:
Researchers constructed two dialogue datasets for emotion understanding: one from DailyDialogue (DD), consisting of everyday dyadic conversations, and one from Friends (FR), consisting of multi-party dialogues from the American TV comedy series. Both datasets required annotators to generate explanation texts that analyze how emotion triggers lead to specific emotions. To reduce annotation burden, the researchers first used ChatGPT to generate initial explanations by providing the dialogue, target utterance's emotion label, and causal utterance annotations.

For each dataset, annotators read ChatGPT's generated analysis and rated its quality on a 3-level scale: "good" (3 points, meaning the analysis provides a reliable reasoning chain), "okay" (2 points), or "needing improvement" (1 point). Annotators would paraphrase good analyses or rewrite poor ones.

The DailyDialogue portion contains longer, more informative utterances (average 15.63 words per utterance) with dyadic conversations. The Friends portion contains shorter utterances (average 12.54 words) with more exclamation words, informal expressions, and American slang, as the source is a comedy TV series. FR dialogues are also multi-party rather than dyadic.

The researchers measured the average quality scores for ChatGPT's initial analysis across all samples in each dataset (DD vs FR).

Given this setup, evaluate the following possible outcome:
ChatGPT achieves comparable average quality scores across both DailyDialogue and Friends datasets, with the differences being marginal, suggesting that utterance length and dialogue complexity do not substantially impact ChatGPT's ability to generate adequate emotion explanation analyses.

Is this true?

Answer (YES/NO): NO